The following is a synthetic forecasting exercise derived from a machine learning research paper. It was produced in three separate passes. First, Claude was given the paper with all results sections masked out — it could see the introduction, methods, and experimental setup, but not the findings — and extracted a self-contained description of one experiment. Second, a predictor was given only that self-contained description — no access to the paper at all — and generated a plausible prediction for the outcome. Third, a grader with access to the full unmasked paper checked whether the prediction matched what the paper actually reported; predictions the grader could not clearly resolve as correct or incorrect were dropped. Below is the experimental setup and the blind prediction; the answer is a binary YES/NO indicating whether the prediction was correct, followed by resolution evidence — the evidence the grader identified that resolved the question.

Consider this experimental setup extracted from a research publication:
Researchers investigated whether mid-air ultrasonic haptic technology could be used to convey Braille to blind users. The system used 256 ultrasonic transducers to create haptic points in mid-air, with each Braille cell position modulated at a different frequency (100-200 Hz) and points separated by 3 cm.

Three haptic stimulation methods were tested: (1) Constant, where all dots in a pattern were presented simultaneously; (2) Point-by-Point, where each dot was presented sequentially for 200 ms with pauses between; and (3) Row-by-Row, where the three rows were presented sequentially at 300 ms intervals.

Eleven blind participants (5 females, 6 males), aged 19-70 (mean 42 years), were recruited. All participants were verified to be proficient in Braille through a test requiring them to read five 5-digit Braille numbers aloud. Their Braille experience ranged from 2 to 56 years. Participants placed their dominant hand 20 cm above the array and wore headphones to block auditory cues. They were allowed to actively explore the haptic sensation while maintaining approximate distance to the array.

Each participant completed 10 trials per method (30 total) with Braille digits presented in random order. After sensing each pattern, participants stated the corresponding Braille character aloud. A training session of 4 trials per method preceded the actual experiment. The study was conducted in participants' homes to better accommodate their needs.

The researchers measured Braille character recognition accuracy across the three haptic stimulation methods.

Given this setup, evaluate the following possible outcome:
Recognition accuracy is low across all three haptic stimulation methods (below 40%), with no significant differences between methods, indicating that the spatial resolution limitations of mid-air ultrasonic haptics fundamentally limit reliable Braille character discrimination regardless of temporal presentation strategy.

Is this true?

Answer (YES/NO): NO